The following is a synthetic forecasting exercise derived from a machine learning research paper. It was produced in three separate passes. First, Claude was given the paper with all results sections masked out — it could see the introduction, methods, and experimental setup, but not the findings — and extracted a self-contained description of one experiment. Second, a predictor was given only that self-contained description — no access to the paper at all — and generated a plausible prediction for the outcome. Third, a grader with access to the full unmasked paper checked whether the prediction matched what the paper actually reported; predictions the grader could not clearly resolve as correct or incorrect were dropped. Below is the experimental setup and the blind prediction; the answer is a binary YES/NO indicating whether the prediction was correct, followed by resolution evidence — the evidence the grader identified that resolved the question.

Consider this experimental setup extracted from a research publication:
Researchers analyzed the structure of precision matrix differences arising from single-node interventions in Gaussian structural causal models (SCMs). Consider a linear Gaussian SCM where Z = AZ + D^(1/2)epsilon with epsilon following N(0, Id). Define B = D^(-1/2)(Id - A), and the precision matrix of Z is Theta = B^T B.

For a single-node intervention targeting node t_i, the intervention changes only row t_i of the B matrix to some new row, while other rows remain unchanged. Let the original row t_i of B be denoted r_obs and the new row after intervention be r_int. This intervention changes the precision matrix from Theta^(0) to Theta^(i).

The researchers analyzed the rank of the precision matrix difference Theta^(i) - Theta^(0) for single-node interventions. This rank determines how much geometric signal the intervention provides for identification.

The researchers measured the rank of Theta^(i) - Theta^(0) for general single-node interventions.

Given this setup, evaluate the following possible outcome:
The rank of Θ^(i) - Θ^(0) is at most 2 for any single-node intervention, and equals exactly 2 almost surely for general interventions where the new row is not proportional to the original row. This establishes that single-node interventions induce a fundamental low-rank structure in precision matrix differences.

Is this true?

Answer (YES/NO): YES